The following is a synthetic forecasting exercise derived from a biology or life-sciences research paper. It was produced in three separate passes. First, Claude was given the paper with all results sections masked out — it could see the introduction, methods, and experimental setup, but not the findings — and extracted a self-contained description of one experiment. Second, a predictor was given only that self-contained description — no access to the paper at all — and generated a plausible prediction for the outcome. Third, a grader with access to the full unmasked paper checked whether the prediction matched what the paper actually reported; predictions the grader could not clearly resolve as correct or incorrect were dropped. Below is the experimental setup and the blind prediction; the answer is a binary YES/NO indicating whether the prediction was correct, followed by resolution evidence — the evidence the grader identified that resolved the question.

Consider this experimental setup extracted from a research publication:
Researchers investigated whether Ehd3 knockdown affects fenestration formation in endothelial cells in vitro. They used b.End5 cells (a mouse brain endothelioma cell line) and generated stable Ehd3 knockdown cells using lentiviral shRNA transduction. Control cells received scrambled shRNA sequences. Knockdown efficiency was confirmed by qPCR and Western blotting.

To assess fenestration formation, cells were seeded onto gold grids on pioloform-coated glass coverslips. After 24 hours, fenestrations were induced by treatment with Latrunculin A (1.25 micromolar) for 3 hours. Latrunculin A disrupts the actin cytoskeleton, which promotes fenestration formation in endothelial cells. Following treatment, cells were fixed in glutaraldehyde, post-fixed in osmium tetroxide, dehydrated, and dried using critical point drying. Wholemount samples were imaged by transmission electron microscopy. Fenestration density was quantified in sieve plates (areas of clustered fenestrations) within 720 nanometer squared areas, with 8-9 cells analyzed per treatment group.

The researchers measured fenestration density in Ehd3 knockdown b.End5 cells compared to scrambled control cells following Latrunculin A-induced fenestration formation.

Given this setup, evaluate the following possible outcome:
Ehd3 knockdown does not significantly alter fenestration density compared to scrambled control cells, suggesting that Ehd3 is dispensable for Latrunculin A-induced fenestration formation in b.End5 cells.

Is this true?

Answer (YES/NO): NO